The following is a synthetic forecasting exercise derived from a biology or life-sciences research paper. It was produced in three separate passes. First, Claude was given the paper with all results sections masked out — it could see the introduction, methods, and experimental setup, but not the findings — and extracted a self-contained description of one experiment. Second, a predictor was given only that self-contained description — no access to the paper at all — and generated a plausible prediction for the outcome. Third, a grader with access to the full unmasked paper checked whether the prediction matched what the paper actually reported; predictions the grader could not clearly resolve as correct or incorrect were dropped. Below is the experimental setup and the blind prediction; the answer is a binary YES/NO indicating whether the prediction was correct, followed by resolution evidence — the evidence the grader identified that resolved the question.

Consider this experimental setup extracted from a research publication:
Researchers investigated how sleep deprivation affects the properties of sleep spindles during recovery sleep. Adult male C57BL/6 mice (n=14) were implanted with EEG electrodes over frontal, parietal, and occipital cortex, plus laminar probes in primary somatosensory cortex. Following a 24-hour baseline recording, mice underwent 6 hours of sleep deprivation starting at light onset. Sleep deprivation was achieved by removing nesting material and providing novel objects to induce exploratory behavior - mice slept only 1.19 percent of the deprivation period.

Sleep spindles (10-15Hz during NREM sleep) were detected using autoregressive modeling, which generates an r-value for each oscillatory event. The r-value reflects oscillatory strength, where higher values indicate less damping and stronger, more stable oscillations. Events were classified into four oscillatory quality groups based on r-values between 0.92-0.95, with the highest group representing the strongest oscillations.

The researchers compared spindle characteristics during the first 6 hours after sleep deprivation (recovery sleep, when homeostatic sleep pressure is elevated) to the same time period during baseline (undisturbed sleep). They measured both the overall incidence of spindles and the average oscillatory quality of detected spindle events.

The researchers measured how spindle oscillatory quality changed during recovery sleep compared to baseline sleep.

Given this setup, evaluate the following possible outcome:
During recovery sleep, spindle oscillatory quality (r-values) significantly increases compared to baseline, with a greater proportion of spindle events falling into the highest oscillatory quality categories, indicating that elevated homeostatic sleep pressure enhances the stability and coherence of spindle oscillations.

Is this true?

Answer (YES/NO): YES